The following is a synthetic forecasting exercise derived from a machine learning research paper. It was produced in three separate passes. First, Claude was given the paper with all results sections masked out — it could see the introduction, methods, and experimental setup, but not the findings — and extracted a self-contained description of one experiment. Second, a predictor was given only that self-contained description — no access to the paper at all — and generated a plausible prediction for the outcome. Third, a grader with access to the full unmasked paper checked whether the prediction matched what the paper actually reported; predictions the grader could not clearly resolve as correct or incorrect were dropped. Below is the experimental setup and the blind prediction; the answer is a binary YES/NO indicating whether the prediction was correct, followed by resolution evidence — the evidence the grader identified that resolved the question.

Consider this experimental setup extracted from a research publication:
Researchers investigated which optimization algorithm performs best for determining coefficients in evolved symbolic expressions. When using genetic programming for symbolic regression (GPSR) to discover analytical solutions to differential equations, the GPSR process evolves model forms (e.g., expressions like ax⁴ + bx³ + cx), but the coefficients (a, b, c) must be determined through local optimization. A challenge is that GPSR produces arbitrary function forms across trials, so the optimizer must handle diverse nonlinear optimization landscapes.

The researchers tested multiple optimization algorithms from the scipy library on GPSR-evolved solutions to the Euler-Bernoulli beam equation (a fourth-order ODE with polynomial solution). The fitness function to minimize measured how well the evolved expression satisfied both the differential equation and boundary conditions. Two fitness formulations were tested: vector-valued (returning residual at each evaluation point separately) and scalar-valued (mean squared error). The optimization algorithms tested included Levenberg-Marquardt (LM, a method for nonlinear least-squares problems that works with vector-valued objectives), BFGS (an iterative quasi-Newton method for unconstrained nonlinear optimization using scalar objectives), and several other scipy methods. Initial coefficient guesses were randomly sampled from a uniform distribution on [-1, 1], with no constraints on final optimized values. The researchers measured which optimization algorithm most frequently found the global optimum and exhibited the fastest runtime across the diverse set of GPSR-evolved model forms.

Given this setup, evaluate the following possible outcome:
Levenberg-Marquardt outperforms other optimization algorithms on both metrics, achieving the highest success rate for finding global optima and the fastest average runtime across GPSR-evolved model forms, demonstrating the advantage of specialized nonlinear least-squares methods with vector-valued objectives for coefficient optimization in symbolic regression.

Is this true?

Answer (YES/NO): NO